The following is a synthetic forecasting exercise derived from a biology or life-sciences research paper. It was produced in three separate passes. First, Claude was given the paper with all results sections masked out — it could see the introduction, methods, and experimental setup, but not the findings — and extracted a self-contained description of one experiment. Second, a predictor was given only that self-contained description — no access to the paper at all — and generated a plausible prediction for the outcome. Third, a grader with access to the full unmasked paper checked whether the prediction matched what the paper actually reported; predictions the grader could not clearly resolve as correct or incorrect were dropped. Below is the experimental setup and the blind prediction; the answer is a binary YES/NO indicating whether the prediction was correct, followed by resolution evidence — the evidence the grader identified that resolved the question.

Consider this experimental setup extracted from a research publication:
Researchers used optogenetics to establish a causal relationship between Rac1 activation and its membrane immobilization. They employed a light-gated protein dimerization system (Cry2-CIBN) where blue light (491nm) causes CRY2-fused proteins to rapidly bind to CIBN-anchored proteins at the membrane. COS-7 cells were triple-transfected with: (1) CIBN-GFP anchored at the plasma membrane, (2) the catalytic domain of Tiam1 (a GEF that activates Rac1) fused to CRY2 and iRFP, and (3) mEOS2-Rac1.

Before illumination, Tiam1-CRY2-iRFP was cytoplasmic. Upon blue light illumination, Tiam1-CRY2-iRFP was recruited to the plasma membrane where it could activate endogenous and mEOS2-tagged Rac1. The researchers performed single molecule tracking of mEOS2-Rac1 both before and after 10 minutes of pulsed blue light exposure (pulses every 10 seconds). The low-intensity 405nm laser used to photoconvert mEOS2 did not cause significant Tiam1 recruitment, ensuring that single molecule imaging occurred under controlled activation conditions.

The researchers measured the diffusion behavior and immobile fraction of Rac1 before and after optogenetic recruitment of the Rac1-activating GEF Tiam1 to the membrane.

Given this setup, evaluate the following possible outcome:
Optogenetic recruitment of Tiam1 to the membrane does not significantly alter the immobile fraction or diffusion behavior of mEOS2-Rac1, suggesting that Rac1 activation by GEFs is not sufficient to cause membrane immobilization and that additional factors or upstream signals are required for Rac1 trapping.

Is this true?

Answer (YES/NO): NO